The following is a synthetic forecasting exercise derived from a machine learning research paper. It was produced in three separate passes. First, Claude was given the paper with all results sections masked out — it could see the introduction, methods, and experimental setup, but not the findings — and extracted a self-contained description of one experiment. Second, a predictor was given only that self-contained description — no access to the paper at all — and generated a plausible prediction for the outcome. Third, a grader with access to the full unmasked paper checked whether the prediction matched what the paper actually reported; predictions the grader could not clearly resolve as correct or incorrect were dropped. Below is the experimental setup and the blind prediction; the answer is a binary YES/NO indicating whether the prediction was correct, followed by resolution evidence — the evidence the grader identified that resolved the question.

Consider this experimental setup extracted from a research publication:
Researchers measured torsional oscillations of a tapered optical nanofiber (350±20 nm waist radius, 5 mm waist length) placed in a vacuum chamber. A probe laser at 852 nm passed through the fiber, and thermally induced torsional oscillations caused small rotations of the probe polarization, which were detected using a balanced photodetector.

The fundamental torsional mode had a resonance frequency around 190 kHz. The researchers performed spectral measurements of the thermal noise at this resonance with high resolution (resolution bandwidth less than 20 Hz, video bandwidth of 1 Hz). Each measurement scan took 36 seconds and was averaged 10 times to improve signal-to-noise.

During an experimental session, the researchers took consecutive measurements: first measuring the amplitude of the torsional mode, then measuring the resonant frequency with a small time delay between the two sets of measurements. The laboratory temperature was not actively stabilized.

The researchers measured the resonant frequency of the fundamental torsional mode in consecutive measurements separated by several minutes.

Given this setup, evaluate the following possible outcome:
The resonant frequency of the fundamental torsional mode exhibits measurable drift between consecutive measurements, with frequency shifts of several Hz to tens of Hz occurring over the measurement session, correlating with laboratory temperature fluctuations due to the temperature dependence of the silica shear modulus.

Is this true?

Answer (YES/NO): YES